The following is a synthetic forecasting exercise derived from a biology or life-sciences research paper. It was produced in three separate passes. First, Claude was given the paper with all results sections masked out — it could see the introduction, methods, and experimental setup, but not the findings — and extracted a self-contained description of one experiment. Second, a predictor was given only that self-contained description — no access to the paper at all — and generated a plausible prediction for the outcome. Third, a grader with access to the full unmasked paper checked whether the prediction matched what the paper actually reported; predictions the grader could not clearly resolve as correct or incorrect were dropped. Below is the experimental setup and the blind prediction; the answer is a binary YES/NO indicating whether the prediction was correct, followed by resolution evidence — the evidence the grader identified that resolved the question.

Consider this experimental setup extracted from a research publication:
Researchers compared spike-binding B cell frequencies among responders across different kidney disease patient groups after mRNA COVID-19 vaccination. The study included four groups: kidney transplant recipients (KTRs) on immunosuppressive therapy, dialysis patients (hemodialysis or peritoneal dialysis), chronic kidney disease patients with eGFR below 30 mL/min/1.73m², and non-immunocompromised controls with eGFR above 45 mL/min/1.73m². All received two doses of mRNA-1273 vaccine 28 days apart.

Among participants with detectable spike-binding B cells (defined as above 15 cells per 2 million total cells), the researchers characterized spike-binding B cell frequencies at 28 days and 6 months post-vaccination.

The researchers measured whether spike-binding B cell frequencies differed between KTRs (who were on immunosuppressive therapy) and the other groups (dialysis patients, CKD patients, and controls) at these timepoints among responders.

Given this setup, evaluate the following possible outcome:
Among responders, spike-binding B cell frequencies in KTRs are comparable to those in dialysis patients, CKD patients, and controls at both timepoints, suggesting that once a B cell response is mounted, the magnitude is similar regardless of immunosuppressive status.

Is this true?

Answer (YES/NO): YES